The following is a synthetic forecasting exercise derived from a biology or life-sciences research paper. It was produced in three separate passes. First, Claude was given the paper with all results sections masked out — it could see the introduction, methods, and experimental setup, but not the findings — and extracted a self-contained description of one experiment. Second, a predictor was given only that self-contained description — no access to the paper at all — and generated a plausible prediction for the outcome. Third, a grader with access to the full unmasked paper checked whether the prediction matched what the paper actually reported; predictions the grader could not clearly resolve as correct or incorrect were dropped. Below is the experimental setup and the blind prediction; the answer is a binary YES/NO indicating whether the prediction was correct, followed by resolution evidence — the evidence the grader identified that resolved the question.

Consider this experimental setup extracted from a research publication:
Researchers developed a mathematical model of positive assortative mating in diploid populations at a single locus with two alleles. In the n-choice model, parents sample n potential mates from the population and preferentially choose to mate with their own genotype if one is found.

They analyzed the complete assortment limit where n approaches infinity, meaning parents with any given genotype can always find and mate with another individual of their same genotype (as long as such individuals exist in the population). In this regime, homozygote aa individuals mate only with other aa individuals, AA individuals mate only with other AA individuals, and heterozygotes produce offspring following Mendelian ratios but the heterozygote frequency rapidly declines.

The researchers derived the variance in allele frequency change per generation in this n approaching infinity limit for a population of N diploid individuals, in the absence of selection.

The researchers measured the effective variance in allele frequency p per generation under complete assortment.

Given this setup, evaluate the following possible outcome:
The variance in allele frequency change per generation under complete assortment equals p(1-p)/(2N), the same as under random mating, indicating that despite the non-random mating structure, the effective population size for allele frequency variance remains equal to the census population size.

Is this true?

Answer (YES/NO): NO